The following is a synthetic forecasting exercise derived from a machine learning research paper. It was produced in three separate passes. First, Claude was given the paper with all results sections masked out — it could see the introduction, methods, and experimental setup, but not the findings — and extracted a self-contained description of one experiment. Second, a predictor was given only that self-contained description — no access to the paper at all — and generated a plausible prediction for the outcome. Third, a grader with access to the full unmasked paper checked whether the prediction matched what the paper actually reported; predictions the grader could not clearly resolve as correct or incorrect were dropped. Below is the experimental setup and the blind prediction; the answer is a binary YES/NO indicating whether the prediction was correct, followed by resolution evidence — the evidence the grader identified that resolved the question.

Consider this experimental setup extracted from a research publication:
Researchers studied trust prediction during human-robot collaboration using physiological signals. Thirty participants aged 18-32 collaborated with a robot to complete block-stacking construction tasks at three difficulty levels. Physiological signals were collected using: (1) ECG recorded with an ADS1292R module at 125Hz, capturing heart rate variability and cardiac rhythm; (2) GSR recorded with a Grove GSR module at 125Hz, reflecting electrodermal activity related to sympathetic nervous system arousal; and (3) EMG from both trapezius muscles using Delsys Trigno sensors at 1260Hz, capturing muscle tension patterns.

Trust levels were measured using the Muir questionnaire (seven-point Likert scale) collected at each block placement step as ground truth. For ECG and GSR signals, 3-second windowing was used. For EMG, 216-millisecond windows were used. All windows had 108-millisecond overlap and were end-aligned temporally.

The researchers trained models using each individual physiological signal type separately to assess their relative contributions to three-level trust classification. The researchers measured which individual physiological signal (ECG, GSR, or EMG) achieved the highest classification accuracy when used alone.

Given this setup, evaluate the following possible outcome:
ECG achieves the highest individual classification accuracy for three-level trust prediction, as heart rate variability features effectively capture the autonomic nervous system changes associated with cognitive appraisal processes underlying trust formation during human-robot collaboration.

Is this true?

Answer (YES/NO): NO